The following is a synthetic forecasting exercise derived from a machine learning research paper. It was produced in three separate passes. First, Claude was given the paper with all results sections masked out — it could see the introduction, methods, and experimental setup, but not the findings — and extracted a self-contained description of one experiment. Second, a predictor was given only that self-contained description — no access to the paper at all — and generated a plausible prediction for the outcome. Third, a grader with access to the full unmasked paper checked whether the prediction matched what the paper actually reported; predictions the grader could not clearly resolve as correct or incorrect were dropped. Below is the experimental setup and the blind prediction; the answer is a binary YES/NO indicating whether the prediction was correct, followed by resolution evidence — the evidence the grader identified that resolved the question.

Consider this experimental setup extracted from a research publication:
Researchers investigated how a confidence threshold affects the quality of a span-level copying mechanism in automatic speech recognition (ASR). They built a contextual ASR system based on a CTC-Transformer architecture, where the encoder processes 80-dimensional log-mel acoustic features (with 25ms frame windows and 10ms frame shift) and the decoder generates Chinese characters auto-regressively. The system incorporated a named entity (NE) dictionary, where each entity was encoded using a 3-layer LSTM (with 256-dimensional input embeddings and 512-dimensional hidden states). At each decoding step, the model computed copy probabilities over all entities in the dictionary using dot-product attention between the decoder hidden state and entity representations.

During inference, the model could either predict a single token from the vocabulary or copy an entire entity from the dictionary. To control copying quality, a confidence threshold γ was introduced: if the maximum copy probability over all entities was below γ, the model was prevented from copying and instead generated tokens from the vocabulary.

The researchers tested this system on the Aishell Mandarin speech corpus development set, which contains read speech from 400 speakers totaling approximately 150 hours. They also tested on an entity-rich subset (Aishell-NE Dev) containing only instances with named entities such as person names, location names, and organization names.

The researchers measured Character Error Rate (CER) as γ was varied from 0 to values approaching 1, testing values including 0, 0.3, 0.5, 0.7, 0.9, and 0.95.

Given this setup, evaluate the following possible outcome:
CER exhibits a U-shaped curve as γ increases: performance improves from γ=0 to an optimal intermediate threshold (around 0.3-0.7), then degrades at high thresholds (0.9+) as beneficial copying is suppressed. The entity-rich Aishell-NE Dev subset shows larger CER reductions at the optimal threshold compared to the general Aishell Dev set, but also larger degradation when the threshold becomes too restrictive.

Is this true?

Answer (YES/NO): NO